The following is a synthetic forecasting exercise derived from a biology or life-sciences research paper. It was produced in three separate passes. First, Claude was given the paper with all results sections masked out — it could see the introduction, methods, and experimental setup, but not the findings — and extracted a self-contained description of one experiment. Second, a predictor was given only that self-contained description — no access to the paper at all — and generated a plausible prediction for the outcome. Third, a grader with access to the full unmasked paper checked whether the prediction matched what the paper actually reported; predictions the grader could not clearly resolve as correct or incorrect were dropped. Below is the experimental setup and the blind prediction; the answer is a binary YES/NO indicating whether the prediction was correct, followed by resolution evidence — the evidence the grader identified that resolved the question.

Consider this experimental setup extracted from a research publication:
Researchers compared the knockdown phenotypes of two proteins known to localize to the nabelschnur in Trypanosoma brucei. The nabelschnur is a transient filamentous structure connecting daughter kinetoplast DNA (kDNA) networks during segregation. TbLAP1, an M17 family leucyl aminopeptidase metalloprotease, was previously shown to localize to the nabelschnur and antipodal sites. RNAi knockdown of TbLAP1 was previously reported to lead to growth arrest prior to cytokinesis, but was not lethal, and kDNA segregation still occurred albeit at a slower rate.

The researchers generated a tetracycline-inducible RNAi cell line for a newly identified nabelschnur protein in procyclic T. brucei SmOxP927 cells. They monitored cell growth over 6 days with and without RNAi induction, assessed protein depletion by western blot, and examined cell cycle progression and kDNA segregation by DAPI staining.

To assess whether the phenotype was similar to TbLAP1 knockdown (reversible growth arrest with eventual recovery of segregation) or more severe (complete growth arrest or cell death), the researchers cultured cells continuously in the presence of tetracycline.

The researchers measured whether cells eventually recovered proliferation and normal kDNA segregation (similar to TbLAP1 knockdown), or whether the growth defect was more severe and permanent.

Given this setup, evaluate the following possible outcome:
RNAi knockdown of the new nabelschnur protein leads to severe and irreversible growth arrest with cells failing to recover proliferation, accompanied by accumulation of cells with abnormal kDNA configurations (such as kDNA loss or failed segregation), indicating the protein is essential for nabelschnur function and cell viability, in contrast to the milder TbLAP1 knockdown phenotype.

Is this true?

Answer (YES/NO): YES